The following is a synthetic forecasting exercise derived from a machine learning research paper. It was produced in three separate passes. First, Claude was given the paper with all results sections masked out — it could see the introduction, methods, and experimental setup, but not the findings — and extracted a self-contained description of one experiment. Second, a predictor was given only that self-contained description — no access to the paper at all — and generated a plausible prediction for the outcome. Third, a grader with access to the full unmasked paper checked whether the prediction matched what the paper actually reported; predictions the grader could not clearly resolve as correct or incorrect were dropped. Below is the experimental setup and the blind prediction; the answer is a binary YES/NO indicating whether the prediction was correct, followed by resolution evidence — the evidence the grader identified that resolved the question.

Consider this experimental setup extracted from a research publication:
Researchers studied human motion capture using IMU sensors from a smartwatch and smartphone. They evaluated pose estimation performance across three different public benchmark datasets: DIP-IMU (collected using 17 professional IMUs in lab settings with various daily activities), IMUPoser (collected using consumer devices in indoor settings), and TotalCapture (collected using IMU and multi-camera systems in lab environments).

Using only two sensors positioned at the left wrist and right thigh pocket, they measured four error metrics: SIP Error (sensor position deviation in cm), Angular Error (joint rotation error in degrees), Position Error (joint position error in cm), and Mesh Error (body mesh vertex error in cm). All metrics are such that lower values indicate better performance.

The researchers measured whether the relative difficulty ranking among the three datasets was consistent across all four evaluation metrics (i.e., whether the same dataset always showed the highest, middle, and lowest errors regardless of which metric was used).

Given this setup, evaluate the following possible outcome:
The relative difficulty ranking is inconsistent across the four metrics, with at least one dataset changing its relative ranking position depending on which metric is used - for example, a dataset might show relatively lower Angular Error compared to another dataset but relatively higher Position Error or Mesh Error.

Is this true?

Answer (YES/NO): YES